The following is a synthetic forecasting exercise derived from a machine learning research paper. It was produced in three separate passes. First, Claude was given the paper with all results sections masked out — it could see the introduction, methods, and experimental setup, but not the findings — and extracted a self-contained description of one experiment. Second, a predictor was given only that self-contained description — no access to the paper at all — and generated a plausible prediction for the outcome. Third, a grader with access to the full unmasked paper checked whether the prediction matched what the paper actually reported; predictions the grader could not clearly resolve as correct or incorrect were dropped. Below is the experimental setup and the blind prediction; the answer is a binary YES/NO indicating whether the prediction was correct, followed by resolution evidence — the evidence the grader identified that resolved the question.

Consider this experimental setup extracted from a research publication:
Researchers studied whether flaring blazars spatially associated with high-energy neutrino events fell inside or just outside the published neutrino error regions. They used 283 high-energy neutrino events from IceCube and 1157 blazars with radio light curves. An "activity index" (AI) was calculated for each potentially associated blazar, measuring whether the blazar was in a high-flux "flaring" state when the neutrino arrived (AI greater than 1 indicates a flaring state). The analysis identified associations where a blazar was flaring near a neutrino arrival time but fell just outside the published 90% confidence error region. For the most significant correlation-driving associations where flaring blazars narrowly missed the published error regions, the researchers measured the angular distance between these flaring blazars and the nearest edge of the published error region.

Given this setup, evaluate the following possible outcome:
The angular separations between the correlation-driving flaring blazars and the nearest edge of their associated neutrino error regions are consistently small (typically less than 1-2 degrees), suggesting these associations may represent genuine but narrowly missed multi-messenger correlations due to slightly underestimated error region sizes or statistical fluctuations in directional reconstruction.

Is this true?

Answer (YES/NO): YES